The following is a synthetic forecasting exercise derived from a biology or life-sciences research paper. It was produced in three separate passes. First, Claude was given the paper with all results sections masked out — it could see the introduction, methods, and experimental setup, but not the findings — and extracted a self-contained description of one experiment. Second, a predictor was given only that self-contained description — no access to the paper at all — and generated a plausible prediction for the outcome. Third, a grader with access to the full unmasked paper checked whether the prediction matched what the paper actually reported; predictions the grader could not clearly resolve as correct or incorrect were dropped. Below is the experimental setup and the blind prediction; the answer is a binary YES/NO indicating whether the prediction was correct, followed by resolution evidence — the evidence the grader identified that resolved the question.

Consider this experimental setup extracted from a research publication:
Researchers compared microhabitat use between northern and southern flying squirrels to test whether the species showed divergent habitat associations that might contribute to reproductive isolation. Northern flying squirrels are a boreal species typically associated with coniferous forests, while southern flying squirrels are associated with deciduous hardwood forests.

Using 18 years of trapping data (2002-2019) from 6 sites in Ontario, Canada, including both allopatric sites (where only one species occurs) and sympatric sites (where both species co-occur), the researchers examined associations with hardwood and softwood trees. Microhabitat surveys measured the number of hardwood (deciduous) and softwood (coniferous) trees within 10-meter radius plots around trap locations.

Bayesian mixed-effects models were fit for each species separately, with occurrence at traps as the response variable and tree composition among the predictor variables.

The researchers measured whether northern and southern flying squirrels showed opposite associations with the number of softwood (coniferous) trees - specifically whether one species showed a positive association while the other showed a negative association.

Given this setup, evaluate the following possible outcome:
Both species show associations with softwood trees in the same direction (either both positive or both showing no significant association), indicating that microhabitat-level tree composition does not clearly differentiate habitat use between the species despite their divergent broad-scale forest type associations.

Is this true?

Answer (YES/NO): YES